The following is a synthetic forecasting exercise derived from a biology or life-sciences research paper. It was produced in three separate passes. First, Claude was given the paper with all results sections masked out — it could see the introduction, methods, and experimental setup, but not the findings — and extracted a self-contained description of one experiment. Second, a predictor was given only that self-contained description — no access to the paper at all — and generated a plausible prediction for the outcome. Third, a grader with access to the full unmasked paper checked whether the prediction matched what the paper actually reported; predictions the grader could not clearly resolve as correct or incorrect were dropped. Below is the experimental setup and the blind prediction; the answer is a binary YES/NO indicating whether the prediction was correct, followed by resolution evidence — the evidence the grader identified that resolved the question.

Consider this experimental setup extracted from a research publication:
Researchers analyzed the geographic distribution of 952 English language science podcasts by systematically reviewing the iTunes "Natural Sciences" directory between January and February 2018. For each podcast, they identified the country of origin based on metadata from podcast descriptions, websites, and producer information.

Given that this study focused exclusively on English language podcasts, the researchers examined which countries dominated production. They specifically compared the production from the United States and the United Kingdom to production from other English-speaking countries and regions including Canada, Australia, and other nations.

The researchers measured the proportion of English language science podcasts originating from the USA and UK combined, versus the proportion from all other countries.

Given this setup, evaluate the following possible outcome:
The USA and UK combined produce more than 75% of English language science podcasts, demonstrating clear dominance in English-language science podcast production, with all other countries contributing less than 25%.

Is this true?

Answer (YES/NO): NO